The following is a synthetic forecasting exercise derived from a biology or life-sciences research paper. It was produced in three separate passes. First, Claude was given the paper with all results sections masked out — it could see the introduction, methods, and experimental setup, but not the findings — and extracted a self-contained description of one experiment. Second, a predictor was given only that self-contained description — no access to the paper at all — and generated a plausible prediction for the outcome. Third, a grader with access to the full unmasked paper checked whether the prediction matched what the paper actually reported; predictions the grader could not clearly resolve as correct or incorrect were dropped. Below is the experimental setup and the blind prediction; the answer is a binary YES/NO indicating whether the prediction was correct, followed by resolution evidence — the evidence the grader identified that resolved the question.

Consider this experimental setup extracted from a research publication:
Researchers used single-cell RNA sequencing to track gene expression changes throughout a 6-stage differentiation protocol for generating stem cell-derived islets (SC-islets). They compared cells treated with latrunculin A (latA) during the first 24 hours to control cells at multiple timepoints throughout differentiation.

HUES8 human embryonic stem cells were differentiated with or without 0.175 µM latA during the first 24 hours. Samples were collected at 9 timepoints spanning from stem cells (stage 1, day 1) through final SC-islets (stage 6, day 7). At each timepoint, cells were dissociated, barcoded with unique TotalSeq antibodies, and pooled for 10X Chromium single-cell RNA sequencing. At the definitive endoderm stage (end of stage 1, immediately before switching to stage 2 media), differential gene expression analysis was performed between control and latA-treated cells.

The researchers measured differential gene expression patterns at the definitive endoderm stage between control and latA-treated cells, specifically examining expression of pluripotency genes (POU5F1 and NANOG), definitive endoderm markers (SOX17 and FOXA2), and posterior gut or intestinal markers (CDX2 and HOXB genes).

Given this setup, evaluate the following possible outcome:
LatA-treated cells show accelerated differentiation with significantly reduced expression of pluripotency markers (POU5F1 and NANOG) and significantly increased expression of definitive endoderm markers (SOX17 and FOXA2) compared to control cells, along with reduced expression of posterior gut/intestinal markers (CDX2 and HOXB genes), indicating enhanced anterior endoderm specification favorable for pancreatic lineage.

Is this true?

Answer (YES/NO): NO